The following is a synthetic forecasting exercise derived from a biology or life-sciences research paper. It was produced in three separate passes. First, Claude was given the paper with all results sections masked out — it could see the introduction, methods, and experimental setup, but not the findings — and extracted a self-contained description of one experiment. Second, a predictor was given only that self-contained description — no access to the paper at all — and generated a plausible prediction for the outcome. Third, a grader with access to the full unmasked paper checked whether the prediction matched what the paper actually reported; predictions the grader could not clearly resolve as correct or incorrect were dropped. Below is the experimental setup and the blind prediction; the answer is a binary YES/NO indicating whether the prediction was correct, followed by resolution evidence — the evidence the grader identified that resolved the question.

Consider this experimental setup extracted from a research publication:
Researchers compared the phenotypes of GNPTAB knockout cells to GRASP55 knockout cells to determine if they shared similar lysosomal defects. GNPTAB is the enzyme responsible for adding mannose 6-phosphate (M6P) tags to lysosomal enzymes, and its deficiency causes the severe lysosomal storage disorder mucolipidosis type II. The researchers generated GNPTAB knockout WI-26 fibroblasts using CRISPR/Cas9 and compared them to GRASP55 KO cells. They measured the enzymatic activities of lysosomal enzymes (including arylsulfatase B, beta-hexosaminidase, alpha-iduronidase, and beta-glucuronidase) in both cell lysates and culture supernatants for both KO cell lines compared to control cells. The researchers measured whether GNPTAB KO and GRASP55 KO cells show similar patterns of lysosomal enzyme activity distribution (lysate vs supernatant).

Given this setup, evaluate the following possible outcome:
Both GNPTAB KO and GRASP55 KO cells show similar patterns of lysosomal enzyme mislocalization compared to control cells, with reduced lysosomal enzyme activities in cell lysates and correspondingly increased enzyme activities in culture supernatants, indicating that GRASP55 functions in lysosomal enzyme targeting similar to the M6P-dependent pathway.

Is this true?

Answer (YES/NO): YES